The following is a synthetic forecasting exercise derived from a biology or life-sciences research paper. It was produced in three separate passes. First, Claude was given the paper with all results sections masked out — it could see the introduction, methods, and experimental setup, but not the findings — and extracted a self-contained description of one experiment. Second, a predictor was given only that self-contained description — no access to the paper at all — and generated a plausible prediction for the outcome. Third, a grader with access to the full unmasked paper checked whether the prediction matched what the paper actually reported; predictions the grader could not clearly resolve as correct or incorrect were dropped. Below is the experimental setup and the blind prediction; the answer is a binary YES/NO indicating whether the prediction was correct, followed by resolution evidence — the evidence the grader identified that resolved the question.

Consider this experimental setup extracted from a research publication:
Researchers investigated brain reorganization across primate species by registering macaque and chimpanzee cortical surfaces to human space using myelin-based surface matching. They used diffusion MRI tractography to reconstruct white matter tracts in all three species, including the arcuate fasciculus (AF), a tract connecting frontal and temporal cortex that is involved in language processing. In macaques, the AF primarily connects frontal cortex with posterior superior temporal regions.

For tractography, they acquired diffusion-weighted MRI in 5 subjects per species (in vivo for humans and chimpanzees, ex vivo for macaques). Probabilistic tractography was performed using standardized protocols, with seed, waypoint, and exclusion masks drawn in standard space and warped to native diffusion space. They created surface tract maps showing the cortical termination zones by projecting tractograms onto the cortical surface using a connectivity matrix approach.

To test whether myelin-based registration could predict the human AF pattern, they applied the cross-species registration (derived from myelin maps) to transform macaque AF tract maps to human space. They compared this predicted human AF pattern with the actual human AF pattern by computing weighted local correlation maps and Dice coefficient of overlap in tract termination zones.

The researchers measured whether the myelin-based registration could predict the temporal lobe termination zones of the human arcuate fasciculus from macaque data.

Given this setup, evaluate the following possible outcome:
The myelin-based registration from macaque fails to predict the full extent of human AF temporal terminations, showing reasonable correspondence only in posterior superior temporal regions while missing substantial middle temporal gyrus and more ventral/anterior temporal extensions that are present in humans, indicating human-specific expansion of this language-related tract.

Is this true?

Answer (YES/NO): NO